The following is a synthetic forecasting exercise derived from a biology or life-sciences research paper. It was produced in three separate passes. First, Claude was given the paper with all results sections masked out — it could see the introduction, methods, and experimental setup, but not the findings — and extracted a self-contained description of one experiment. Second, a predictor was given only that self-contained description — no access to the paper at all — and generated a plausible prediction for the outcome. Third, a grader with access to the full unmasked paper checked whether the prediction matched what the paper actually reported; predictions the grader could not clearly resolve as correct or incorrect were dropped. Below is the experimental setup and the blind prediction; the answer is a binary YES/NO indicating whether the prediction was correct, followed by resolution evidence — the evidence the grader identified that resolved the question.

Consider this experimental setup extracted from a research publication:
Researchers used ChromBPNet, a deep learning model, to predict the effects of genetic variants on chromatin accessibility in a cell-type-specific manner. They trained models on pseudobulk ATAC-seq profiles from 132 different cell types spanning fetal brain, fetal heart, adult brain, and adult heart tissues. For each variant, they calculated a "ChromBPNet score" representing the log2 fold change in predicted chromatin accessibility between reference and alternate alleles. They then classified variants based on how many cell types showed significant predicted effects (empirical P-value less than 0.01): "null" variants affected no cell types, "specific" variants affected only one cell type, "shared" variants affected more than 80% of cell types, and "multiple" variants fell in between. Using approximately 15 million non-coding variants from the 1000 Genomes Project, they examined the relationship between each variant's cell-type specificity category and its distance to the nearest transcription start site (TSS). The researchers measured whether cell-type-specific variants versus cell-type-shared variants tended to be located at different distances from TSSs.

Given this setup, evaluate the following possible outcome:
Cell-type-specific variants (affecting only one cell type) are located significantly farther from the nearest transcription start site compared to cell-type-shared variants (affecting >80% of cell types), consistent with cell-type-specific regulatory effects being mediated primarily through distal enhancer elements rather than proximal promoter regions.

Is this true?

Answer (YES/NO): YES